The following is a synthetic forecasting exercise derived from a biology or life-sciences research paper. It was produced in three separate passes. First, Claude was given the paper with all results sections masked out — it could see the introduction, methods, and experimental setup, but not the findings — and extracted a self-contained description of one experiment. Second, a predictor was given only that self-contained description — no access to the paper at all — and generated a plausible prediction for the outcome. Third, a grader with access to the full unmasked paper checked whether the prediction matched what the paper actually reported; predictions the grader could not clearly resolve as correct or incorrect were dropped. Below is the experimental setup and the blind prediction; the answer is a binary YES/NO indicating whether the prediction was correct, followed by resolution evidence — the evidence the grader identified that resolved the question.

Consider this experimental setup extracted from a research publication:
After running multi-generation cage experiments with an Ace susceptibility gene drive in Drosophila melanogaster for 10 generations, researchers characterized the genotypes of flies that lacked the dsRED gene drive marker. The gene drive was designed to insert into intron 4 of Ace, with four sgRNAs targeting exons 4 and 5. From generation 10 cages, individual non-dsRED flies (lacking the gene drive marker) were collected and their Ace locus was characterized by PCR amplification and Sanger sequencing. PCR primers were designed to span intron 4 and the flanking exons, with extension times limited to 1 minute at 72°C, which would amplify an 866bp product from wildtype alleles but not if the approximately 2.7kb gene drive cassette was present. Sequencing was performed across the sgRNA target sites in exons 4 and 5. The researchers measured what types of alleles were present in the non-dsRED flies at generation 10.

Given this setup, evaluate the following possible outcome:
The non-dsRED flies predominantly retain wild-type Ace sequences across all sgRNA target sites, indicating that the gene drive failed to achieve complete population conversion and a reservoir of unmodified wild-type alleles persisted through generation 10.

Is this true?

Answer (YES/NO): NO